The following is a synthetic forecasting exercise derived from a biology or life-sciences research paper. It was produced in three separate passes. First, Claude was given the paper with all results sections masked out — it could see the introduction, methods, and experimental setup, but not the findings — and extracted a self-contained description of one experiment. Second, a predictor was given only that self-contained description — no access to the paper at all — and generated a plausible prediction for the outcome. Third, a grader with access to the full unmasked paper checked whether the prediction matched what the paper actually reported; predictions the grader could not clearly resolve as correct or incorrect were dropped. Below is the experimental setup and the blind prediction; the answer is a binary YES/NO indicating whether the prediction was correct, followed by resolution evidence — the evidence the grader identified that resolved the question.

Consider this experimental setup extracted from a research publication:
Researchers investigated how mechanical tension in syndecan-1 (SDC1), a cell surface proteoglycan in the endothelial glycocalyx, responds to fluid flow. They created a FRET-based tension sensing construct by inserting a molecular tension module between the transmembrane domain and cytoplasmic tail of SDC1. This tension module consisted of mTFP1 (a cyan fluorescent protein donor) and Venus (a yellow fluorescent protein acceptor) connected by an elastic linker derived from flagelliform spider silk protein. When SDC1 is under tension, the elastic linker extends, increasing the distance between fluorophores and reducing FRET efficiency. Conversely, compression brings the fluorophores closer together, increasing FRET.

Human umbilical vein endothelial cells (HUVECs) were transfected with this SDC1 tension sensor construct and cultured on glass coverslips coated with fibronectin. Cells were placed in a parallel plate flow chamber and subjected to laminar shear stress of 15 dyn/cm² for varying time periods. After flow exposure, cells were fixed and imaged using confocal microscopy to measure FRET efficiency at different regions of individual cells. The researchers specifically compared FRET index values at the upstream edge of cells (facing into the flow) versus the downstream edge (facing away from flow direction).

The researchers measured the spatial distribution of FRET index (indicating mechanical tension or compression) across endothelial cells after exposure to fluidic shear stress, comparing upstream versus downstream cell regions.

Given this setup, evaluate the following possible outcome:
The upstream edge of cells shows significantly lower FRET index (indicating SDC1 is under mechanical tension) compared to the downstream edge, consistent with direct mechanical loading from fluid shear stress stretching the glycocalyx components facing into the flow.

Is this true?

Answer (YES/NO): YES